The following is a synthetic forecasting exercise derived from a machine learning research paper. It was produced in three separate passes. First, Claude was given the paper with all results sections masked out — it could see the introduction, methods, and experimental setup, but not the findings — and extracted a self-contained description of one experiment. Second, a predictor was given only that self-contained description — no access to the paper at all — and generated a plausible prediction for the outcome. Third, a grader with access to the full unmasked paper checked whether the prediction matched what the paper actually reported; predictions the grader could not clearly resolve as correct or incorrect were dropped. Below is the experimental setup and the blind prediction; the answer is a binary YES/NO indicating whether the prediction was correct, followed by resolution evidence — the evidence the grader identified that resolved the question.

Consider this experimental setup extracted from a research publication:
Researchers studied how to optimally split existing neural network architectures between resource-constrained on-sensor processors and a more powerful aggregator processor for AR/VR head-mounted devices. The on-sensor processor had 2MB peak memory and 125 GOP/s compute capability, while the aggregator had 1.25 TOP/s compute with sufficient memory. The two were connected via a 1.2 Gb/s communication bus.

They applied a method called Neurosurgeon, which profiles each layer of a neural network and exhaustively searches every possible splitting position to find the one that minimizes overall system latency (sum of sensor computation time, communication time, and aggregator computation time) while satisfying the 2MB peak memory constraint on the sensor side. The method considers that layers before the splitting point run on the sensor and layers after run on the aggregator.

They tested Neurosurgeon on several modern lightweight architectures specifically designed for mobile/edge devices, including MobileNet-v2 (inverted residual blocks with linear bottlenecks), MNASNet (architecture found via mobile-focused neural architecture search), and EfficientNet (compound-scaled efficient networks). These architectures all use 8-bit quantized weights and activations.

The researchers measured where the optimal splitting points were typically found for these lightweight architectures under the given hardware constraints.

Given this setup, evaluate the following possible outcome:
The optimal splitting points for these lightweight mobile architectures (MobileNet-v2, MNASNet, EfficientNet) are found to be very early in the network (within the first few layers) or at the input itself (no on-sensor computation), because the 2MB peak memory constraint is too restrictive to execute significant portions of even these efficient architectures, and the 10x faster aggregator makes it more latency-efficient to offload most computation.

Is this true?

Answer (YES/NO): NO